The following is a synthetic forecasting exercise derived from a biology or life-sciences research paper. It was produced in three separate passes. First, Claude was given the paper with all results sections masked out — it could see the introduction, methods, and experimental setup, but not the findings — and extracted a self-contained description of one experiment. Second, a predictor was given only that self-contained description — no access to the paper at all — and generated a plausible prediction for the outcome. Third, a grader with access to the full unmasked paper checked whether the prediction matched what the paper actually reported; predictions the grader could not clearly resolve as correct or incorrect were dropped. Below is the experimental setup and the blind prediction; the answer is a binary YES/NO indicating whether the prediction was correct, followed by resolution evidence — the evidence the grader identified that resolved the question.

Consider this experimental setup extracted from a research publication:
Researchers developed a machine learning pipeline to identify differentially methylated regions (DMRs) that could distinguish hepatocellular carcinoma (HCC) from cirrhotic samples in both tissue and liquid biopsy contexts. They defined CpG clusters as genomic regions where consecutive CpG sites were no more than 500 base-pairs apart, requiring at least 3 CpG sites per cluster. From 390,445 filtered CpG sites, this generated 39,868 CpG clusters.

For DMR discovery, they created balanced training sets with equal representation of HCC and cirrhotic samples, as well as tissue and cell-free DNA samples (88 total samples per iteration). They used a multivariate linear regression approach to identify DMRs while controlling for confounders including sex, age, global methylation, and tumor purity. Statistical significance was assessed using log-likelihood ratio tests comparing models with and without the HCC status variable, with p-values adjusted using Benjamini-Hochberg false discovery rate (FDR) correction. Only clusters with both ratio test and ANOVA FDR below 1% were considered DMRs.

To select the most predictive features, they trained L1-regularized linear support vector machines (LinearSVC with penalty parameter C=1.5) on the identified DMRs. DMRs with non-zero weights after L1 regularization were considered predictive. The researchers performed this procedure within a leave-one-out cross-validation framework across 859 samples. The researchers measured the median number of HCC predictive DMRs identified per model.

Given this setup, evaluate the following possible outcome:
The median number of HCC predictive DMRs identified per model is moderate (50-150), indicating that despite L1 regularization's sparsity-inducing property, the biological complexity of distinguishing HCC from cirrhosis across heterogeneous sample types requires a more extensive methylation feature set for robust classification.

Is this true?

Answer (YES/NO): NO